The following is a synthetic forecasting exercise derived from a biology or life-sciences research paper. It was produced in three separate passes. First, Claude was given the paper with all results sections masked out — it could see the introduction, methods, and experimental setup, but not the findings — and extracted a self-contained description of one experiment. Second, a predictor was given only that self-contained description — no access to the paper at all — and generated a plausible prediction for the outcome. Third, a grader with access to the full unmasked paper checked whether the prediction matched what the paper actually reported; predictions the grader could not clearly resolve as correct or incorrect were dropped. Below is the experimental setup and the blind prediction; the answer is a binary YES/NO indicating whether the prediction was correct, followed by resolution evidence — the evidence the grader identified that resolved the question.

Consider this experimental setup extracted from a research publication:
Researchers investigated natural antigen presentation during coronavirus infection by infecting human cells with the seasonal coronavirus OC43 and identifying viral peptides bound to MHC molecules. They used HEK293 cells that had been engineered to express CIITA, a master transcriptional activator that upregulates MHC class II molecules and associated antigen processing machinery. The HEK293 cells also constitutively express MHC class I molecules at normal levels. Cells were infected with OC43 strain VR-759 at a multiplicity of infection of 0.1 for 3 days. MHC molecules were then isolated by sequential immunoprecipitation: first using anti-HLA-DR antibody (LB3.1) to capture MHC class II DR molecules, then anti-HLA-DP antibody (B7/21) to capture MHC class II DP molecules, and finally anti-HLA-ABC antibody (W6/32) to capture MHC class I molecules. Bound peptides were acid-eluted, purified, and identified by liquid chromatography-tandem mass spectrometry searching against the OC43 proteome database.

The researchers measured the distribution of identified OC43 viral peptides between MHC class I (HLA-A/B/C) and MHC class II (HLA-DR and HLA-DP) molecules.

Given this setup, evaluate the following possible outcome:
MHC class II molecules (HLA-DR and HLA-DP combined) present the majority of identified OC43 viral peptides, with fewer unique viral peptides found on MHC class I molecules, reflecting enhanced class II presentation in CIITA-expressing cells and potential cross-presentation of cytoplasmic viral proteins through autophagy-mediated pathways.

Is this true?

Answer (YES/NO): YES